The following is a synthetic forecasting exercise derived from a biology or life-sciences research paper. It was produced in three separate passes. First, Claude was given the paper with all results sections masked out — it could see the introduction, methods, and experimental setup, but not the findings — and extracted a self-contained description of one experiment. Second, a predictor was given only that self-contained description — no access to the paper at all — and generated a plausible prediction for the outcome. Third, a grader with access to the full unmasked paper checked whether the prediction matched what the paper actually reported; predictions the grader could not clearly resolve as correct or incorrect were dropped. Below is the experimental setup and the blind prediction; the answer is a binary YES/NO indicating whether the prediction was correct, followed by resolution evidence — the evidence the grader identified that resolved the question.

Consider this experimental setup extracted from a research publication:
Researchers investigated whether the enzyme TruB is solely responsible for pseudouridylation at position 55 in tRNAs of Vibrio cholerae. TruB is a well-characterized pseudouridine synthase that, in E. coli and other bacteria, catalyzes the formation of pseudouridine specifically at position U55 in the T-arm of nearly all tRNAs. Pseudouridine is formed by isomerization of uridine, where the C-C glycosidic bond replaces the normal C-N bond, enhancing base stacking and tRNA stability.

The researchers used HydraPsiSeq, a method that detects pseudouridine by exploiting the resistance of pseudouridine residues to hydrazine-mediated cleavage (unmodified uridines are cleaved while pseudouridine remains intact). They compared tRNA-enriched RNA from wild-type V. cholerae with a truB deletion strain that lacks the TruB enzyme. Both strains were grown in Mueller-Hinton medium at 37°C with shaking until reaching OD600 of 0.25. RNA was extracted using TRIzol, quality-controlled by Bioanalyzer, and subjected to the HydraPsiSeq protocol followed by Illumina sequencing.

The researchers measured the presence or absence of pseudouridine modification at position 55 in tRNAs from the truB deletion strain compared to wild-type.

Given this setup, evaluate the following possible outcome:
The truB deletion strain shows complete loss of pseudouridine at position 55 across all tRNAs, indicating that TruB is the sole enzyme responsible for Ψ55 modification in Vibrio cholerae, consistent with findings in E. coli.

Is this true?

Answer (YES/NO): NO